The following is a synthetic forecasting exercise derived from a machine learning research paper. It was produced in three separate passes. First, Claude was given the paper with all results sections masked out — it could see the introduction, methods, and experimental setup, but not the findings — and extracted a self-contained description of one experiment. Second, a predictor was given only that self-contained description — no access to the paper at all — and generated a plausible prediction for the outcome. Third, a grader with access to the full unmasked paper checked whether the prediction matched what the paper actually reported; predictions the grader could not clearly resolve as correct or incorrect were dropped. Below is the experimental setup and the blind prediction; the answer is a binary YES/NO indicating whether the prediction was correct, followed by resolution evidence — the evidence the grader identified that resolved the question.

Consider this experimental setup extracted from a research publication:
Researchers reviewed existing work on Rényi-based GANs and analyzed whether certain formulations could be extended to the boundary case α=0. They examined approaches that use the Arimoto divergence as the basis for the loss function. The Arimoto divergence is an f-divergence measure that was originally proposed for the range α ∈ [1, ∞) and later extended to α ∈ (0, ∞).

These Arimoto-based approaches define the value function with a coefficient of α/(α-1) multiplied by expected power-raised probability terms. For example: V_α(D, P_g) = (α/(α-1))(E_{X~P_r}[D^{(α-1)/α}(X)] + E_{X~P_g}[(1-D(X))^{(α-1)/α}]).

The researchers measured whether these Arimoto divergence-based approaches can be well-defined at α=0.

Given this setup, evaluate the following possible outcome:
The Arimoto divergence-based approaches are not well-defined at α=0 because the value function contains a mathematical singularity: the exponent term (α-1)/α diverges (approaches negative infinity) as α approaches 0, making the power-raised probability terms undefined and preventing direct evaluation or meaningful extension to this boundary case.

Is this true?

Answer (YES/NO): YES